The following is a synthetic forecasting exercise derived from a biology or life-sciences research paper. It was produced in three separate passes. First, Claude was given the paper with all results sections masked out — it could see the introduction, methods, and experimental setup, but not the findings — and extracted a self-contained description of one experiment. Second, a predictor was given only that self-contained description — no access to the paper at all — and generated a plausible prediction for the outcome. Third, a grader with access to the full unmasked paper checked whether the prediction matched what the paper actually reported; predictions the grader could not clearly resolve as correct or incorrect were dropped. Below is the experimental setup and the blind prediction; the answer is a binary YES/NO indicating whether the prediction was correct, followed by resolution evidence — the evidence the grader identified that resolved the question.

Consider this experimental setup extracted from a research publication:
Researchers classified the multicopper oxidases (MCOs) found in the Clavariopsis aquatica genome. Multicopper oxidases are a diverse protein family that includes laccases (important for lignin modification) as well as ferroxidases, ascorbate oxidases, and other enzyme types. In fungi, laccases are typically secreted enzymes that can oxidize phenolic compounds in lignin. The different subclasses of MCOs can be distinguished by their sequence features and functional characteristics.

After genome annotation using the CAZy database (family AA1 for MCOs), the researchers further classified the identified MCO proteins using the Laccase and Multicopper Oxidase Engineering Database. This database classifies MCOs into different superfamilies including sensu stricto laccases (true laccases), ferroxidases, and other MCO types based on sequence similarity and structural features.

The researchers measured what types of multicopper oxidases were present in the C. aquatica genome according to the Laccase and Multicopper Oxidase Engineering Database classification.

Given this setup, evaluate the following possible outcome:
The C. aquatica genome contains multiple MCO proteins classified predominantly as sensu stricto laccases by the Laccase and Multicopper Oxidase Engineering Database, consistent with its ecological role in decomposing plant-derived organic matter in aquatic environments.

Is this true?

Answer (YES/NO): NO